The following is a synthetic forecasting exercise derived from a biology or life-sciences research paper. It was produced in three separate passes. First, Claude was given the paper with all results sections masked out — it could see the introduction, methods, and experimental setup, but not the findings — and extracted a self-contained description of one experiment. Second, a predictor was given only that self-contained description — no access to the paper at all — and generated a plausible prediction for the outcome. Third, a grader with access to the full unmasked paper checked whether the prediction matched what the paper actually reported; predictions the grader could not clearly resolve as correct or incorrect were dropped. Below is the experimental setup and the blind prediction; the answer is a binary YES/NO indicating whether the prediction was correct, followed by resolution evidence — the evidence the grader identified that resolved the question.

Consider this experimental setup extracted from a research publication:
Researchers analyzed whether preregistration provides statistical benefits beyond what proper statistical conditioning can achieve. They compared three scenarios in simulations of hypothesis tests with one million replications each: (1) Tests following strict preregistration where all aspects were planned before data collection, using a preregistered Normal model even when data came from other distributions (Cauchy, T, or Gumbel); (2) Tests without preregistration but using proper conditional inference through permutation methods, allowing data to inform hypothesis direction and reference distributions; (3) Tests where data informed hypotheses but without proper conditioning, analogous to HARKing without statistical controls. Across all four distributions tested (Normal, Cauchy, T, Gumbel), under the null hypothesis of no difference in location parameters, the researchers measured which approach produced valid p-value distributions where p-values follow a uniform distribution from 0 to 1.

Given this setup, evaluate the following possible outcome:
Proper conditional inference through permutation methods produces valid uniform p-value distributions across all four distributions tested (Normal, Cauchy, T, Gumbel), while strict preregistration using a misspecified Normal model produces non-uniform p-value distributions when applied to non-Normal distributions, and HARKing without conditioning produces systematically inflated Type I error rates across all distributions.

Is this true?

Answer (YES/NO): YES